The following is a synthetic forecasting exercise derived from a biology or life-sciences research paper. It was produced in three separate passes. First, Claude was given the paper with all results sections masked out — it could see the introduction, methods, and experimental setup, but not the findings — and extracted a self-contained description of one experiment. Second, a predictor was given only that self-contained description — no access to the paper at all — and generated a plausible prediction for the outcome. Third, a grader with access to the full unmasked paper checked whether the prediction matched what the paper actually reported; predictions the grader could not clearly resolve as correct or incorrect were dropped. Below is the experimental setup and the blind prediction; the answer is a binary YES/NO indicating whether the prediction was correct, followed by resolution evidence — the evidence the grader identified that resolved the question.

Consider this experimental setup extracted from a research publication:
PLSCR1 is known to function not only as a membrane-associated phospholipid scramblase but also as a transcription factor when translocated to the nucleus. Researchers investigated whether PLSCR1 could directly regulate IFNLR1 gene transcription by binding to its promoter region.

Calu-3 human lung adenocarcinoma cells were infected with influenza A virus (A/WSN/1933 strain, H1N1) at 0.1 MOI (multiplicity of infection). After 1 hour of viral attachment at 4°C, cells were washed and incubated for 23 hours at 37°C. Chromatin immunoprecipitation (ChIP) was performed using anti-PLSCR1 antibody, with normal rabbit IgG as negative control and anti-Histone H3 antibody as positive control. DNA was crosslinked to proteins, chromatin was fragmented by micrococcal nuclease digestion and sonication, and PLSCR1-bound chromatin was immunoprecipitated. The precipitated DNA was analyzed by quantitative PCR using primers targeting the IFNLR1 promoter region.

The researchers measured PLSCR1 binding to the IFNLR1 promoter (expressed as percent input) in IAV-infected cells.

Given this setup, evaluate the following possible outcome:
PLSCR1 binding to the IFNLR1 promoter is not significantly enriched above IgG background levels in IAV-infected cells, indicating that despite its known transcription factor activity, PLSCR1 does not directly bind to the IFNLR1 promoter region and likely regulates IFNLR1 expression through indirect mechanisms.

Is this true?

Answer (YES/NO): NO